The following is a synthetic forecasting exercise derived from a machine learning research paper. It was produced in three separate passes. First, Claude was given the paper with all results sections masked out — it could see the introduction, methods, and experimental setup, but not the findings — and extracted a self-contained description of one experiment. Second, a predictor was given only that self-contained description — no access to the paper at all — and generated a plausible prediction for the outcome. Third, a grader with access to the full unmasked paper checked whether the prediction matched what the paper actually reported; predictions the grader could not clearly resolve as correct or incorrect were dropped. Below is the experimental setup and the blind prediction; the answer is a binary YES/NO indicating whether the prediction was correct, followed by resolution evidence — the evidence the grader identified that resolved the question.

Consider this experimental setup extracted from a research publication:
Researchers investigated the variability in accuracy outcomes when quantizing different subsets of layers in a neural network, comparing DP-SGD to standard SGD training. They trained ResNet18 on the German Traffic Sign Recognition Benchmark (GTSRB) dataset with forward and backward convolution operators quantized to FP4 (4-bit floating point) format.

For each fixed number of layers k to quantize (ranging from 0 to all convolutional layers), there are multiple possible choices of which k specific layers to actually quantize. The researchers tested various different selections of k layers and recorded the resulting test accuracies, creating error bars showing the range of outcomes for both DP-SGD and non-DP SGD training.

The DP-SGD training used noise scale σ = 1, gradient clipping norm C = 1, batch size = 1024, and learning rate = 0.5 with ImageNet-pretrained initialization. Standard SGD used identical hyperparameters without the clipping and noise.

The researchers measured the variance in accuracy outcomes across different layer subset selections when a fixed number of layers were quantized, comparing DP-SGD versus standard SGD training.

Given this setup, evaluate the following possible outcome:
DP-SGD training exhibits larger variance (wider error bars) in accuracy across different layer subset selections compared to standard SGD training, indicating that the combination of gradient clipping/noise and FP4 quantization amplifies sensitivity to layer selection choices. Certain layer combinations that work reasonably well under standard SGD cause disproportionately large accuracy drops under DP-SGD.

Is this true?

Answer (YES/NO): YES